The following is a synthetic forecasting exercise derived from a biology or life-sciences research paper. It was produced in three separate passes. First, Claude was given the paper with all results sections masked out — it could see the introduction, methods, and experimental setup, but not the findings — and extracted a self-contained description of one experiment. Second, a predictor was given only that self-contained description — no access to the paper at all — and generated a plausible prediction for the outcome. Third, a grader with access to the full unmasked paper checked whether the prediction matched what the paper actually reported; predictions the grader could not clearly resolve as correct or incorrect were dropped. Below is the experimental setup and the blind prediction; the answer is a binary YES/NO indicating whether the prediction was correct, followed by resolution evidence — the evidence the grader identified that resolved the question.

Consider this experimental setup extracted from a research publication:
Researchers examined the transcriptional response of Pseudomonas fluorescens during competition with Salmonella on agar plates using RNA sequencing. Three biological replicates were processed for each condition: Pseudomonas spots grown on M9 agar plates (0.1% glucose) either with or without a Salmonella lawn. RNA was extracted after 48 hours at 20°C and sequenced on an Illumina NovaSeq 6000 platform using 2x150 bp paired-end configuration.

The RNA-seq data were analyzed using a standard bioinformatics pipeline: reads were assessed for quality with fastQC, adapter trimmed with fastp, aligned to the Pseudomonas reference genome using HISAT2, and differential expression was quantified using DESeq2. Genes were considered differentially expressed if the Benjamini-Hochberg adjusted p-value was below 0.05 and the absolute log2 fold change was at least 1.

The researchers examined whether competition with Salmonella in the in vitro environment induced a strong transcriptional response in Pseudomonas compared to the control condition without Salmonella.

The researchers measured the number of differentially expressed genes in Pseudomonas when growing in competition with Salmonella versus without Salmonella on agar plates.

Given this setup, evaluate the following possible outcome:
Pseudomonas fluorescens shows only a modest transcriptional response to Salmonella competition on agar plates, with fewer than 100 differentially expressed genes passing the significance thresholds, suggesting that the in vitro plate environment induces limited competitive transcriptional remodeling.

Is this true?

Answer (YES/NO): NO